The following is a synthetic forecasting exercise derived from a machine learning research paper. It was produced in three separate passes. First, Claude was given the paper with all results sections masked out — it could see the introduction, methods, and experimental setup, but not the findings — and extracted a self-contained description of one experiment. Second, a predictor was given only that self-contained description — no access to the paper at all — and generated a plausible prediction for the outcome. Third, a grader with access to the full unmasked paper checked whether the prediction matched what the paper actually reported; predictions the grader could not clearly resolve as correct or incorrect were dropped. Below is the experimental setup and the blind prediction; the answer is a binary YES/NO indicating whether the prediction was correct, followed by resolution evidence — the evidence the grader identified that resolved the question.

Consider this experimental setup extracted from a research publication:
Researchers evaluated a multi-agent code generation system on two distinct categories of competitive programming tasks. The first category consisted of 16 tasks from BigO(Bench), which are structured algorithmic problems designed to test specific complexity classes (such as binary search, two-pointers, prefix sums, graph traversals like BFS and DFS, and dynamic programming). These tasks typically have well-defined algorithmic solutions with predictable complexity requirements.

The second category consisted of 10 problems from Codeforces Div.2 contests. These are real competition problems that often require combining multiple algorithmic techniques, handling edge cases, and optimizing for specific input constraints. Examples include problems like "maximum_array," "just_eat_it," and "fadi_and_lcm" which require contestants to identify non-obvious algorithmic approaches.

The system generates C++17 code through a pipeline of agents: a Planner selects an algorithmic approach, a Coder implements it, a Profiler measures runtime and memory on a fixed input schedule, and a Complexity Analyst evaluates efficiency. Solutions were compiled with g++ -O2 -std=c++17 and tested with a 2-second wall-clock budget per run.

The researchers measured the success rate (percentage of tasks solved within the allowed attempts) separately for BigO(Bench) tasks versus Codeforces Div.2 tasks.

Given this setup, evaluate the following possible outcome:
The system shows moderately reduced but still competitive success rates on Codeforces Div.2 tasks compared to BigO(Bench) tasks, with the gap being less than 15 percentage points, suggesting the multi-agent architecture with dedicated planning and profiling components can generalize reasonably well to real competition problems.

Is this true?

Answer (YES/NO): YES